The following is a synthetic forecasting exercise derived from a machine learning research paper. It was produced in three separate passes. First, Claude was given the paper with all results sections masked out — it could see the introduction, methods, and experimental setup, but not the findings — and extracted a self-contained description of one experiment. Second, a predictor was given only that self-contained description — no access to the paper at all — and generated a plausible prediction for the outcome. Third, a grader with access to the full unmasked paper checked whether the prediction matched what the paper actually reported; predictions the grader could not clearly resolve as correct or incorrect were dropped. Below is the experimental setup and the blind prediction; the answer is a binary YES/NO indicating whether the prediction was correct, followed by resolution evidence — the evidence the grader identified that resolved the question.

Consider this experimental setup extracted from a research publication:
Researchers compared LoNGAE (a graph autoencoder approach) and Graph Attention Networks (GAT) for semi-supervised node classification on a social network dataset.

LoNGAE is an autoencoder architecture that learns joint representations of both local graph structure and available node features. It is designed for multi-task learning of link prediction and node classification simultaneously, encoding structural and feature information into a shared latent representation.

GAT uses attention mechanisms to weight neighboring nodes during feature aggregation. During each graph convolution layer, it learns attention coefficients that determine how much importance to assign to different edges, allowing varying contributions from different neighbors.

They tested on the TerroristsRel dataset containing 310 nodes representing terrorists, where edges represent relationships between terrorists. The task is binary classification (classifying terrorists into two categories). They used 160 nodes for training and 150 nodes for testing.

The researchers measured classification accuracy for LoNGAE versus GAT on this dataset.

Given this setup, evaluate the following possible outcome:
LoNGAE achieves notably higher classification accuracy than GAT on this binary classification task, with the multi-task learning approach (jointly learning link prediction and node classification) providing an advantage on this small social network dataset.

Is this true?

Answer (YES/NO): NO